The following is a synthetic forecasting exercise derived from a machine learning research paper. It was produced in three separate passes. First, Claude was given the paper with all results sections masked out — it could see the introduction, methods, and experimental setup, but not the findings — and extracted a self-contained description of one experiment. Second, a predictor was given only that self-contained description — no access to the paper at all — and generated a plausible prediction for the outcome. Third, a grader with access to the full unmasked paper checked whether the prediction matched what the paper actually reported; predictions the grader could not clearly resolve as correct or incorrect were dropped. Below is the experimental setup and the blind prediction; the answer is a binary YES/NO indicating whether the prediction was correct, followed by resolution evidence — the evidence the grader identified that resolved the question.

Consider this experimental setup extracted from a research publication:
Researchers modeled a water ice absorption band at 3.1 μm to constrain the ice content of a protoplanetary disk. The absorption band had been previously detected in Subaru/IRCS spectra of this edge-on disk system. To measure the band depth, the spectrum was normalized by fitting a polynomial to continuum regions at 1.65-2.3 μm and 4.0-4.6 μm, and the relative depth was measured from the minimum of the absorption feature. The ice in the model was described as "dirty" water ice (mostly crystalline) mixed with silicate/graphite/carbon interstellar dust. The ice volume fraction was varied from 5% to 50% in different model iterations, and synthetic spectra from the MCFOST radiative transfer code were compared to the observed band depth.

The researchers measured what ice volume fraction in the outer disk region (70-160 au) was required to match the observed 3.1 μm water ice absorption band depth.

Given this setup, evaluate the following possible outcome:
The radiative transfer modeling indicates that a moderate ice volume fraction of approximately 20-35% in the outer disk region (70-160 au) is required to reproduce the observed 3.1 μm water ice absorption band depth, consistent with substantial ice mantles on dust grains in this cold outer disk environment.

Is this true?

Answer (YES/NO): NO